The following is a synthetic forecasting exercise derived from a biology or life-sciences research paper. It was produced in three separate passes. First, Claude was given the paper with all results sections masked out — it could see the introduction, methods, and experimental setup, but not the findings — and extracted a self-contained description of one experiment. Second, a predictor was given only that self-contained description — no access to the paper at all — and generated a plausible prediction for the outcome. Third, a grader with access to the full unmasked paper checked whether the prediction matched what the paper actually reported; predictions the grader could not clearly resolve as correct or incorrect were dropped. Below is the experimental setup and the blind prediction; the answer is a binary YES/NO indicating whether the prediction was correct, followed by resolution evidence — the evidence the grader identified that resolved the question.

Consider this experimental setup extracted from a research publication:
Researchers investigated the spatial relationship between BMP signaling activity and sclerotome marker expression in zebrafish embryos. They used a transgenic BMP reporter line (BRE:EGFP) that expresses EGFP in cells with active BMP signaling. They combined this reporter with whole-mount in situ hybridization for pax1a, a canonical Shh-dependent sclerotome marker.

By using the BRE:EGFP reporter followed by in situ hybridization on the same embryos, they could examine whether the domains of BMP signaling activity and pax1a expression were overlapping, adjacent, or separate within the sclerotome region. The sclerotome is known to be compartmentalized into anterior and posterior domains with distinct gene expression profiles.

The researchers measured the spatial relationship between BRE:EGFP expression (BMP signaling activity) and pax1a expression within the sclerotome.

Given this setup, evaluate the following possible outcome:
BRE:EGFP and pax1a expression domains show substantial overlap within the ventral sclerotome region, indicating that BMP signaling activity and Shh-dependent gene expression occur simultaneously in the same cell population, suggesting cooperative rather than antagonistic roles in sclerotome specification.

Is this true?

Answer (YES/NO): NO